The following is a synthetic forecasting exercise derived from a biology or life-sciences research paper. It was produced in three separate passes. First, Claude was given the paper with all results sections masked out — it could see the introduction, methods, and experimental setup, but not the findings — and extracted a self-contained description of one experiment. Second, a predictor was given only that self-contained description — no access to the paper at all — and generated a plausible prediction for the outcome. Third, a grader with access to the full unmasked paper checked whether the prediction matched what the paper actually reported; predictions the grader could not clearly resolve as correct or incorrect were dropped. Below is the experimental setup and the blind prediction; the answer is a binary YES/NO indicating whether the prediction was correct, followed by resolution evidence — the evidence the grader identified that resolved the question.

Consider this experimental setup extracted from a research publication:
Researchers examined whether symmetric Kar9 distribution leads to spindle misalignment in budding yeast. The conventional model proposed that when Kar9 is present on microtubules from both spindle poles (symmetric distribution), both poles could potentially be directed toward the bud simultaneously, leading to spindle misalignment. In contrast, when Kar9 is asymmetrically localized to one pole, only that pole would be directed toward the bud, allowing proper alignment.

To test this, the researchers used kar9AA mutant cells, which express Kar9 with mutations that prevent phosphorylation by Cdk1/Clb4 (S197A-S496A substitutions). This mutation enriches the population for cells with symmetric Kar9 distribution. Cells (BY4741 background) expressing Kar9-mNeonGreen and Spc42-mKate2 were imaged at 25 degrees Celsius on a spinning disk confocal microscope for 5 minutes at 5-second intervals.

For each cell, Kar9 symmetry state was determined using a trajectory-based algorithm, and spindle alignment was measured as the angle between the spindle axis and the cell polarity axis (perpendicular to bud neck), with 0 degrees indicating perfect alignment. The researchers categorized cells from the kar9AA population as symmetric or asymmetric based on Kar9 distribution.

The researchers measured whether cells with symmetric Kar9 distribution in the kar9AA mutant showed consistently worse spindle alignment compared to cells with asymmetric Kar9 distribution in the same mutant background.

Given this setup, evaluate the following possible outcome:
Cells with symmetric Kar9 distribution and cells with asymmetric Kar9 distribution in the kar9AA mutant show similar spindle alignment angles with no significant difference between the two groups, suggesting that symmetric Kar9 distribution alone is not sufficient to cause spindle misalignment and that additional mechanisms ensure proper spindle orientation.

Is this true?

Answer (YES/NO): NO